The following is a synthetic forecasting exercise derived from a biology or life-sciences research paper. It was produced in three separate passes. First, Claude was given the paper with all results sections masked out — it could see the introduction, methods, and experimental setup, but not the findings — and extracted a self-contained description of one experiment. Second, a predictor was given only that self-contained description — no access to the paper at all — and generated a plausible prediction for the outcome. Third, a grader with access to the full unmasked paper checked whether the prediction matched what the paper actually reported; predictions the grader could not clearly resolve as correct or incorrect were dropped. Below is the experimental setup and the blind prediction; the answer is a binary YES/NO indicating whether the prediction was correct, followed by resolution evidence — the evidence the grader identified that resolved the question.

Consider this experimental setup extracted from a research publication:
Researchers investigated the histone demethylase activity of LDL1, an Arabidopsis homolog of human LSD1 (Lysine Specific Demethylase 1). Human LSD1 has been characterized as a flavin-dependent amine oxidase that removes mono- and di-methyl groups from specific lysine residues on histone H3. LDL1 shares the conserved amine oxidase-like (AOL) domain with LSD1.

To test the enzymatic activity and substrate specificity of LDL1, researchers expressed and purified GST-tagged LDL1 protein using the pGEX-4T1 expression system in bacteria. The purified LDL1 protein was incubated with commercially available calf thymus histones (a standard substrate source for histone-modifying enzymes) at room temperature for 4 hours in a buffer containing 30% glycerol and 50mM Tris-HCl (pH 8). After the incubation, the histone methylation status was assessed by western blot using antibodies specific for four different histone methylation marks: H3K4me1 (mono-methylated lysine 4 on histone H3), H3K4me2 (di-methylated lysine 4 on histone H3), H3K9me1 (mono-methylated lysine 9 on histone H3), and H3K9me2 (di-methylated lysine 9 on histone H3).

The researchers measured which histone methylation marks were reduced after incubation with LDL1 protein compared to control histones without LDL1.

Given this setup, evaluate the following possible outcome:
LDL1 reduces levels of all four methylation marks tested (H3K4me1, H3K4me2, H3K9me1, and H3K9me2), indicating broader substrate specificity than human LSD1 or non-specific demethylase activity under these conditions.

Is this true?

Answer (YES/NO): NO